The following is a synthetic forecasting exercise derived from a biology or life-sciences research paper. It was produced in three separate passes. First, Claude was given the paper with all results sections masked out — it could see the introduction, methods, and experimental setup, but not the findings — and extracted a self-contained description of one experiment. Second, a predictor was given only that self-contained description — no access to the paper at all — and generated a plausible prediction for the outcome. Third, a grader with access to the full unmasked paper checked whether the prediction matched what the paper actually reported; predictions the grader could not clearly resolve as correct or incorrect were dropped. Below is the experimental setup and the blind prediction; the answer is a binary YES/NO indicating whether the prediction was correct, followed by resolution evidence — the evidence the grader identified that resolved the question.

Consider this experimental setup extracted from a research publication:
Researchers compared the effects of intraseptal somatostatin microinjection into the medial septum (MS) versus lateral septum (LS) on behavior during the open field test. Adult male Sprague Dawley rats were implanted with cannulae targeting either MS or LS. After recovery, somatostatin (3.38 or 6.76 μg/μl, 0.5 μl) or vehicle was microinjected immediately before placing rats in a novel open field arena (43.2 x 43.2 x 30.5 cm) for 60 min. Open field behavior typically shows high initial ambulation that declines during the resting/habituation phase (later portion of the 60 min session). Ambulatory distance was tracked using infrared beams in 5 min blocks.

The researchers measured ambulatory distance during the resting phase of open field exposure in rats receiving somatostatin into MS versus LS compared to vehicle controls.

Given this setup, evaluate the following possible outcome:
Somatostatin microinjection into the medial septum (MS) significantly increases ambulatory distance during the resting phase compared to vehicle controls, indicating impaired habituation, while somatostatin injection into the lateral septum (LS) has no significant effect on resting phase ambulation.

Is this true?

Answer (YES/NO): YES